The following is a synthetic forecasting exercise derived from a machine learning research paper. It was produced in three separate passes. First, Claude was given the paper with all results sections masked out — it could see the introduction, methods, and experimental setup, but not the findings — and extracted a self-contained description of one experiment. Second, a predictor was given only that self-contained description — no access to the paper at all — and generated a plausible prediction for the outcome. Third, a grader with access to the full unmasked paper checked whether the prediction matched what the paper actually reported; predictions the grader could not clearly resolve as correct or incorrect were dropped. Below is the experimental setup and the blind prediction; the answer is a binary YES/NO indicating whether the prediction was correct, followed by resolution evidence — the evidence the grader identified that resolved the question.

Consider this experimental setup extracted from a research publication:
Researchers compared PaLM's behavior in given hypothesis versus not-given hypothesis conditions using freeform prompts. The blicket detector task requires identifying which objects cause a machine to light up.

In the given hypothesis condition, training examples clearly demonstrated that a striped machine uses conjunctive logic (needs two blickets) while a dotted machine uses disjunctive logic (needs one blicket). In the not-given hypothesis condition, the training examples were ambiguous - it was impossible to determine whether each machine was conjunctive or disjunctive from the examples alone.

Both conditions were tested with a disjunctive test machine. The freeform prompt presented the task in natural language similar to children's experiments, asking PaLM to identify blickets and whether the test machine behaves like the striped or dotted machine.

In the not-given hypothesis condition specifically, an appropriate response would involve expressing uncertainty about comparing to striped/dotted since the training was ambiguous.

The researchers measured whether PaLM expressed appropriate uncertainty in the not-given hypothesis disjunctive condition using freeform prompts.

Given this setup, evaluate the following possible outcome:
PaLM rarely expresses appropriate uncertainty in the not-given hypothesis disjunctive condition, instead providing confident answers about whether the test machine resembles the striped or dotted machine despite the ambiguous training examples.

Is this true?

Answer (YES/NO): NO